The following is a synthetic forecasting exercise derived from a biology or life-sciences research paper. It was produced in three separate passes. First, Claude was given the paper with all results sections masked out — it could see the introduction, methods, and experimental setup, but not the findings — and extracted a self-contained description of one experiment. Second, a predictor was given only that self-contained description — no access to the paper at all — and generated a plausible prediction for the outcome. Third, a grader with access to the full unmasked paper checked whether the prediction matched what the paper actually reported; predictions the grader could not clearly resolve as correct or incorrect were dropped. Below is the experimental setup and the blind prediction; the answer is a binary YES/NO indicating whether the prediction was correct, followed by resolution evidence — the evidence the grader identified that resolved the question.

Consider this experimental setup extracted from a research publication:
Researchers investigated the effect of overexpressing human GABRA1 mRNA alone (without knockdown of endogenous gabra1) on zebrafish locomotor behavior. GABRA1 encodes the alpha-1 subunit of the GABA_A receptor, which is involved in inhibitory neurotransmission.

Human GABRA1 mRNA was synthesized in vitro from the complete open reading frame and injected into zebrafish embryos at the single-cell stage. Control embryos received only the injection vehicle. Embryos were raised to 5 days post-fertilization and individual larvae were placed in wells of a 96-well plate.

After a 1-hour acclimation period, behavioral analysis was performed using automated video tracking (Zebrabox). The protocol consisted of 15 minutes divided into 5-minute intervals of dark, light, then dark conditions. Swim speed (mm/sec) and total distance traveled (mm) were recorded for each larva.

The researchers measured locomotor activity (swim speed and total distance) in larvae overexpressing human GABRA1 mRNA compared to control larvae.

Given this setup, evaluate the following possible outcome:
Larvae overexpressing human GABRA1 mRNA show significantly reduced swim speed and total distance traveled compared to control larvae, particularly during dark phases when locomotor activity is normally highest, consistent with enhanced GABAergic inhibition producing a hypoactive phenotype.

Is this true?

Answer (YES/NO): NO